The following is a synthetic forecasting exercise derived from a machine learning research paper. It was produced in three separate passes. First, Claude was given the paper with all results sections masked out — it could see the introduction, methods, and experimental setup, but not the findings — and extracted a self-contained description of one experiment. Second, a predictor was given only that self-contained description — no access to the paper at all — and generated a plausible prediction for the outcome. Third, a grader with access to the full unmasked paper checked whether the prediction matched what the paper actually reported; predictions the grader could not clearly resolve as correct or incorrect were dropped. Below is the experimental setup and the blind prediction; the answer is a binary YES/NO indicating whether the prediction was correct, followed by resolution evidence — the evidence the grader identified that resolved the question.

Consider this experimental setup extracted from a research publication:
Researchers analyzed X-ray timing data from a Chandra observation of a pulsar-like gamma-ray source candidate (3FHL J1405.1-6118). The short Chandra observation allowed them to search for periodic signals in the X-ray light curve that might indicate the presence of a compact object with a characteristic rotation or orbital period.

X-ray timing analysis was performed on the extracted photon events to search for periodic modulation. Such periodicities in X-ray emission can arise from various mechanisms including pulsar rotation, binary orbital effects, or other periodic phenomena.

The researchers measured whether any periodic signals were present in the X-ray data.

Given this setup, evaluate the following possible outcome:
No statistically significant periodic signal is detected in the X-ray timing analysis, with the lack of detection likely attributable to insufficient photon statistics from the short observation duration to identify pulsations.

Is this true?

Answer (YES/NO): YES